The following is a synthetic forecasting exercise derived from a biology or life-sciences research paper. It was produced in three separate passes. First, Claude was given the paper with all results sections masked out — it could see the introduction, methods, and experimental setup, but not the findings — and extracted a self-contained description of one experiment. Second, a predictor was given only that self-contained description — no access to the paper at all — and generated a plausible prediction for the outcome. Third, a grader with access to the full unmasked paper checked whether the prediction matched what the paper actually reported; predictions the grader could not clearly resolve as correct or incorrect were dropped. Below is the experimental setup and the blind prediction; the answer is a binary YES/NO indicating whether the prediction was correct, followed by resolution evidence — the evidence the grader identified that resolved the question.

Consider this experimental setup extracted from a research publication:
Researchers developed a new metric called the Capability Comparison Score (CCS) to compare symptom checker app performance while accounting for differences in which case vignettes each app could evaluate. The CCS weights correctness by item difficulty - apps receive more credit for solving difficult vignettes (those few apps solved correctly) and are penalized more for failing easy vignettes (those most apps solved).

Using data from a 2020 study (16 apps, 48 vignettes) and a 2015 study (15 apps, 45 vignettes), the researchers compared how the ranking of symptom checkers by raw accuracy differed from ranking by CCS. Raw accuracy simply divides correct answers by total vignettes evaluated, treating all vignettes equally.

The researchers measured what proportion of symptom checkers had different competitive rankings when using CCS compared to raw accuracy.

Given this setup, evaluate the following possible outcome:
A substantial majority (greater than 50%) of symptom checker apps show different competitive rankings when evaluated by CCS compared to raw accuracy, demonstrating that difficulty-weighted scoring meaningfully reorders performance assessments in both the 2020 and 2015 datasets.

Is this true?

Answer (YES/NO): YES